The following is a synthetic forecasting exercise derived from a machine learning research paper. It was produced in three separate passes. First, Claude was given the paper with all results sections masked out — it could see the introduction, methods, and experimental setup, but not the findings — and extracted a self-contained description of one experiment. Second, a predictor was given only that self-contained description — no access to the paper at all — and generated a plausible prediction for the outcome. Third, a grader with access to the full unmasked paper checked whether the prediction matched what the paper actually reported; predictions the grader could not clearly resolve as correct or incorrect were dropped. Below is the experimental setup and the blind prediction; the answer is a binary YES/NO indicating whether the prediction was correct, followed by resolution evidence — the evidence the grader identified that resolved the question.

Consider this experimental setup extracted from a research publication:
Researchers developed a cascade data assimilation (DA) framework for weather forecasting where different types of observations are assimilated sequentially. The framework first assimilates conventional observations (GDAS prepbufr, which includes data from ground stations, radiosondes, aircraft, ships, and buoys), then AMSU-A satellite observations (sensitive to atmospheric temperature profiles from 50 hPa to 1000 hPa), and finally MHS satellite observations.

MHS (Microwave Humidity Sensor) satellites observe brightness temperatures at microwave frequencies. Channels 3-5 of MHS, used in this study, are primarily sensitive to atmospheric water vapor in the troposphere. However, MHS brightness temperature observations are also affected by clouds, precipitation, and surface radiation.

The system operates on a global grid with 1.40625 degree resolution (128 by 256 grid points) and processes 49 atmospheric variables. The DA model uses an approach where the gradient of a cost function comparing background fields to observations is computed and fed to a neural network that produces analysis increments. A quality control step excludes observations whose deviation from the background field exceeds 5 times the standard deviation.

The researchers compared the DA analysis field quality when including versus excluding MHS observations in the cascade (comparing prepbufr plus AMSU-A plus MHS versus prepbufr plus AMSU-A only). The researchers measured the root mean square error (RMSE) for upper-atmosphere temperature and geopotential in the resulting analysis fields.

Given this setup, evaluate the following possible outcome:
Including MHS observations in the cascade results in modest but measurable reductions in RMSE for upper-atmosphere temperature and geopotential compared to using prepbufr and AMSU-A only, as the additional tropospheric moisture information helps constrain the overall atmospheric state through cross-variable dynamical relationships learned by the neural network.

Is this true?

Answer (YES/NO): NO